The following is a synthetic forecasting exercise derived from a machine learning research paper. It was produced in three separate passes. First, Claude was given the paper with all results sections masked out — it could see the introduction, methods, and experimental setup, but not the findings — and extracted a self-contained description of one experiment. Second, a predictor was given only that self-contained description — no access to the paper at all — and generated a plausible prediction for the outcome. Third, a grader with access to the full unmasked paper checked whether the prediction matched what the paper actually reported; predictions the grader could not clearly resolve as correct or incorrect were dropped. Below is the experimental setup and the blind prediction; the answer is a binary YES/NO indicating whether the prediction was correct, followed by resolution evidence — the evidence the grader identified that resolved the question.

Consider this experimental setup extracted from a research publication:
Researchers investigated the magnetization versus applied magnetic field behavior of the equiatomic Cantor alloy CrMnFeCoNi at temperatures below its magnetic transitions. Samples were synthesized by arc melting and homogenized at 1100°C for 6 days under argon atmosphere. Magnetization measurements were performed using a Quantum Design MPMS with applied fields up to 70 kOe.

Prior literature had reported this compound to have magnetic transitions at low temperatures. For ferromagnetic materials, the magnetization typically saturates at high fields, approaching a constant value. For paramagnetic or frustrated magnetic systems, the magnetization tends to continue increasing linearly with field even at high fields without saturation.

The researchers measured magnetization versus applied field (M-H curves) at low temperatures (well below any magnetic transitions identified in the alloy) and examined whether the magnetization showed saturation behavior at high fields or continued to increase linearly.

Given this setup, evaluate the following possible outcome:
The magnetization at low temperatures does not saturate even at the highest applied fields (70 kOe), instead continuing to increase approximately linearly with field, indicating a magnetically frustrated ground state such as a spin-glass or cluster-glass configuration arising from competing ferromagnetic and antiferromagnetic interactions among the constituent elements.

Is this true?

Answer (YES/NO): NO